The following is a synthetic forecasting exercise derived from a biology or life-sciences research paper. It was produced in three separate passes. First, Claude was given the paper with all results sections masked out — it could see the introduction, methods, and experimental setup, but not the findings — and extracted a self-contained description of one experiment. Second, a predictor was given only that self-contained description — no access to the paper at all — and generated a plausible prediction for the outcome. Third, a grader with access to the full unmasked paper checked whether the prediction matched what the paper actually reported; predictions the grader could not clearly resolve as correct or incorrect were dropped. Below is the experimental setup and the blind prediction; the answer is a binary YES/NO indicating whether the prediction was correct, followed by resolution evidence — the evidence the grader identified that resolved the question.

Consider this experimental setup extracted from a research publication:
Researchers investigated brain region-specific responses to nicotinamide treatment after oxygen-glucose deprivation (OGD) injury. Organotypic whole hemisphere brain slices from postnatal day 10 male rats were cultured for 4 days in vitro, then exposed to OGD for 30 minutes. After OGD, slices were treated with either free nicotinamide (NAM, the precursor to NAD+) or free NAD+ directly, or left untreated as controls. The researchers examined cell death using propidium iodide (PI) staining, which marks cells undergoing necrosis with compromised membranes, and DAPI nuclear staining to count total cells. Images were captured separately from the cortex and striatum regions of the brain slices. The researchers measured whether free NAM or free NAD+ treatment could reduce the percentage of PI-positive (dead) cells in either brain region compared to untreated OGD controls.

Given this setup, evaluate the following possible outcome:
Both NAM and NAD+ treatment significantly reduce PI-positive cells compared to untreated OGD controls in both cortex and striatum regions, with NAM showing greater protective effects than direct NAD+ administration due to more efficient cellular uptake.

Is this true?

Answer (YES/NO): NO